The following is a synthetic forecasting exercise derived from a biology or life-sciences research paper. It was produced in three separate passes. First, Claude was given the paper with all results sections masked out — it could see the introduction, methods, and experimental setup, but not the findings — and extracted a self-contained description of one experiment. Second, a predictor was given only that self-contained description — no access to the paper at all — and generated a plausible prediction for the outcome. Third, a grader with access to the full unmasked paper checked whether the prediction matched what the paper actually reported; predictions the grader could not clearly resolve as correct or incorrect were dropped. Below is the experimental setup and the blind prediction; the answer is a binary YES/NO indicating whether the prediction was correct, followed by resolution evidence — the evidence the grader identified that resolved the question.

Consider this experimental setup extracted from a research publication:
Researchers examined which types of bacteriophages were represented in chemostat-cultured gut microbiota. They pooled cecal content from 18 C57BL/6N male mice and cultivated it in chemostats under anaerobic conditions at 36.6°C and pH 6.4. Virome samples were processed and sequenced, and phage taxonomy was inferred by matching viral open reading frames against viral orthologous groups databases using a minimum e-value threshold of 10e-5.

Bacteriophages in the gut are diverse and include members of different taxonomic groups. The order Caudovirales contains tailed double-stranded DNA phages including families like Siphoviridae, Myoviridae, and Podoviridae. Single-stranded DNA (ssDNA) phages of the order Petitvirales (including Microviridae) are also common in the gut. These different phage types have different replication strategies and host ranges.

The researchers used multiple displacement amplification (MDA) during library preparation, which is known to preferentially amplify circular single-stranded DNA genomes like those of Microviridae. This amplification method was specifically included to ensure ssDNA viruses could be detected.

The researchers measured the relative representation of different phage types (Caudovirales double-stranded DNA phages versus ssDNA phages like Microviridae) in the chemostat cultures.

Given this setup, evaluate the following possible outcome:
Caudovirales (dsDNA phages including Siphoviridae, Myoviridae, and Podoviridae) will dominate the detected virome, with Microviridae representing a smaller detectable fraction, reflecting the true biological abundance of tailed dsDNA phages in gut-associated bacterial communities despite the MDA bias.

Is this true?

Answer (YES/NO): YES